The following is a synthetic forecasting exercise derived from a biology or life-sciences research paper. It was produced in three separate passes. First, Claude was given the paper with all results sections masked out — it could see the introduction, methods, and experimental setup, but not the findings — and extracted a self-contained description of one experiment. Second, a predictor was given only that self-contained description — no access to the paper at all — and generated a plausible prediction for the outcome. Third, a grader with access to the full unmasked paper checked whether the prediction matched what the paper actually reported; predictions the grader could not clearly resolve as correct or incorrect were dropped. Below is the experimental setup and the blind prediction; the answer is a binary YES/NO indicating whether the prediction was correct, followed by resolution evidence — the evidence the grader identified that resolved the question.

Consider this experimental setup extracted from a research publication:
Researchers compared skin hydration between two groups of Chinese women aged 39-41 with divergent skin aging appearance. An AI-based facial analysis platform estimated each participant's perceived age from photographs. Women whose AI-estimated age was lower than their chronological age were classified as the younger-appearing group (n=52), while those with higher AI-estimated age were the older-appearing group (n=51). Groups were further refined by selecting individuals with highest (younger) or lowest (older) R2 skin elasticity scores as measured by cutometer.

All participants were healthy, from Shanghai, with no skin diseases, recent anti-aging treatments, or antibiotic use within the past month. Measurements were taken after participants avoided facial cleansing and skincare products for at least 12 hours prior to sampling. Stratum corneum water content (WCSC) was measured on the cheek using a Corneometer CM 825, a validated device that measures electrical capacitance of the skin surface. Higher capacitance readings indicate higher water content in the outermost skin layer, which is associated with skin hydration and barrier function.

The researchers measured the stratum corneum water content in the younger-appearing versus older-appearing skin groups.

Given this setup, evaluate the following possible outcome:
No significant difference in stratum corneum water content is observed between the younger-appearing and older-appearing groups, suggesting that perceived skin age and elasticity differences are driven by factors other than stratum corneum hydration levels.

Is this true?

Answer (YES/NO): NO